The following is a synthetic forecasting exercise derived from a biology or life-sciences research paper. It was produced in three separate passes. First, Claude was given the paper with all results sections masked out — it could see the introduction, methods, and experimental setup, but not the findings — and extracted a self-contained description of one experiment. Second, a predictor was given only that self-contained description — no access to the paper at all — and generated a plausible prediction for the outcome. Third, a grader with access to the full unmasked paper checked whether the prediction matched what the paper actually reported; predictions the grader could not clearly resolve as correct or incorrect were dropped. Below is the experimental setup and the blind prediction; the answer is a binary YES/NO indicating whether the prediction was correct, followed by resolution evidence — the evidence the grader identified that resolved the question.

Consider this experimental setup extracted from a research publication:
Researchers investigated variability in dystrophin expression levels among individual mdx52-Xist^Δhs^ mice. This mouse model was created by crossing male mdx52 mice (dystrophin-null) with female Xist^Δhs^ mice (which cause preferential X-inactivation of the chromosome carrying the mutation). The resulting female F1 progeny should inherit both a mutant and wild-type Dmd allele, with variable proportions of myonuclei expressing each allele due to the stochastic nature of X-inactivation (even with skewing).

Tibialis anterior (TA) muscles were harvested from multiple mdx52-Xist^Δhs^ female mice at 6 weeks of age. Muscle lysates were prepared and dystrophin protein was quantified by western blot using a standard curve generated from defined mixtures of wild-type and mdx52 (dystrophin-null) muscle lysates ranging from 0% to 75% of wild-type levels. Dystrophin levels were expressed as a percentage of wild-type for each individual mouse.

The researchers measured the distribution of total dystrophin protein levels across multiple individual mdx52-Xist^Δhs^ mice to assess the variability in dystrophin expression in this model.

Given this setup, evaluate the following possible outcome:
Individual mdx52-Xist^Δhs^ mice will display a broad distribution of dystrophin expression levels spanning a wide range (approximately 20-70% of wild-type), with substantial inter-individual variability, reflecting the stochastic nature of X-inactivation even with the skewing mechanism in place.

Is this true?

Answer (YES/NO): NO